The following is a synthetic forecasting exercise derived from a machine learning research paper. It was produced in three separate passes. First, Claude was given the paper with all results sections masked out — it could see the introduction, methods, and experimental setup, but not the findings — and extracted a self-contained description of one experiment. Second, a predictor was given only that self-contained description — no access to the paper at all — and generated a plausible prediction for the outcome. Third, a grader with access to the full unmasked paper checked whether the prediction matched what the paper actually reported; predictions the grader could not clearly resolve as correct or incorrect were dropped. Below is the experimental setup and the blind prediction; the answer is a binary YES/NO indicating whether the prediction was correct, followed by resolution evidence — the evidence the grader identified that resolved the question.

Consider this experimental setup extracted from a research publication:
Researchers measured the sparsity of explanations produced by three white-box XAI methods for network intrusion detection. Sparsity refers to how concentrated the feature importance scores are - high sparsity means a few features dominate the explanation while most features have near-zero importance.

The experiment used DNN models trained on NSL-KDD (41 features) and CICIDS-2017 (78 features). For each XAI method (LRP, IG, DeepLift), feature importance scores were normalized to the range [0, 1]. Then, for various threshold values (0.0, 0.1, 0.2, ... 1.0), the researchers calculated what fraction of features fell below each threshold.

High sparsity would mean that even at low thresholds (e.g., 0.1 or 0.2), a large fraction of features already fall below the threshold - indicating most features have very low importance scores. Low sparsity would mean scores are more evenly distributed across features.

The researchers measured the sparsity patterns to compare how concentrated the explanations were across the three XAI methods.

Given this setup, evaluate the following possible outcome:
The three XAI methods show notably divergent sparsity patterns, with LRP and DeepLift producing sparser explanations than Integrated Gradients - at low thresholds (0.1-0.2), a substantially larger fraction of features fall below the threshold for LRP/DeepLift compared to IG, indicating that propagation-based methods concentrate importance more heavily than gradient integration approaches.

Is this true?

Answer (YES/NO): NO